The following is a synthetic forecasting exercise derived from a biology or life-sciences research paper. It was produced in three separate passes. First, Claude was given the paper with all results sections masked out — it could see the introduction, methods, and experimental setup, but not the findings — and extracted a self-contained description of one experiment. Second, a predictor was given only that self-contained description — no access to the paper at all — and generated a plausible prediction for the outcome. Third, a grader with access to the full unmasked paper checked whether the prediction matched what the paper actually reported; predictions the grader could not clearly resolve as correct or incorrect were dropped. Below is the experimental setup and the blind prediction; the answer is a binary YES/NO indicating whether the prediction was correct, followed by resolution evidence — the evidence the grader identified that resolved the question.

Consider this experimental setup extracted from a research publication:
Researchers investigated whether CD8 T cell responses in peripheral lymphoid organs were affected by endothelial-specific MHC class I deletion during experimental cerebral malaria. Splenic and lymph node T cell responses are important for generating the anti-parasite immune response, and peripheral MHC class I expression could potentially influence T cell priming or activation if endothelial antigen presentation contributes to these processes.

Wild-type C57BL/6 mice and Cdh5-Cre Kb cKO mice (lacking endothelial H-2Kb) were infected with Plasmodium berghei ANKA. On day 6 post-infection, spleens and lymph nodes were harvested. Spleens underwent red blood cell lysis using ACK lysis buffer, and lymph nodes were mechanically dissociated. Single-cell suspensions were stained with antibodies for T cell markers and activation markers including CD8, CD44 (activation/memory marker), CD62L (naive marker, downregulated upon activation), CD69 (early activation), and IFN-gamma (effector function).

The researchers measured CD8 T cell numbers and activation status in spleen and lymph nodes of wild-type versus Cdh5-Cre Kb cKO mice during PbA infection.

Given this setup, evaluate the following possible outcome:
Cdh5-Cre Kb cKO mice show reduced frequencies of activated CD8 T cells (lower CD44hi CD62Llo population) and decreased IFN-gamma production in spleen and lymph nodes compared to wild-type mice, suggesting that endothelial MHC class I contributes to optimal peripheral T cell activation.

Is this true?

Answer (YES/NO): NO